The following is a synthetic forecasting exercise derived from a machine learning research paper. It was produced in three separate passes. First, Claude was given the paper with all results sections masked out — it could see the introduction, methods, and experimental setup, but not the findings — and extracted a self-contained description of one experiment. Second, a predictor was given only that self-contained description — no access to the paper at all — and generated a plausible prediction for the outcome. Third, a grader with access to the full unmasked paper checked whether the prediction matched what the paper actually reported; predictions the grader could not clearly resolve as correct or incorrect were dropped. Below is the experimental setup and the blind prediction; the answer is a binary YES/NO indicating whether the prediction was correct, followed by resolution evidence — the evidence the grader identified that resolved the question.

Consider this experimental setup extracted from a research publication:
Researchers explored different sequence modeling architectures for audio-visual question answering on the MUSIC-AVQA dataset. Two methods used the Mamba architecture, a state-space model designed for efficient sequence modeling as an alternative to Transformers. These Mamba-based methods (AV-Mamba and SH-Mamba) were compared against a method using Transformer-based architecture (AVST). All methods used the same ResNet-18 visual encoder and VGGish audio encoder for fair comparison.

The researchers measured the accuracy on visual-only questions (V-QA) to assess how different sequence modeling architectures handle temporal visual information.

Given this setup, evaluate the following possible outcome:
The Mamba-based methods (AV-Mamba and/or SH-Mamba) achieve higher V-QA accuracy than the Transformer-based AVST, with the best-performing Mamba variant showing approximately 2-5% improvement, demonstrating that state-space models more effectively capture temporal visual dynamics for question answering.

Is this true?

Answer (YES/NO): NO